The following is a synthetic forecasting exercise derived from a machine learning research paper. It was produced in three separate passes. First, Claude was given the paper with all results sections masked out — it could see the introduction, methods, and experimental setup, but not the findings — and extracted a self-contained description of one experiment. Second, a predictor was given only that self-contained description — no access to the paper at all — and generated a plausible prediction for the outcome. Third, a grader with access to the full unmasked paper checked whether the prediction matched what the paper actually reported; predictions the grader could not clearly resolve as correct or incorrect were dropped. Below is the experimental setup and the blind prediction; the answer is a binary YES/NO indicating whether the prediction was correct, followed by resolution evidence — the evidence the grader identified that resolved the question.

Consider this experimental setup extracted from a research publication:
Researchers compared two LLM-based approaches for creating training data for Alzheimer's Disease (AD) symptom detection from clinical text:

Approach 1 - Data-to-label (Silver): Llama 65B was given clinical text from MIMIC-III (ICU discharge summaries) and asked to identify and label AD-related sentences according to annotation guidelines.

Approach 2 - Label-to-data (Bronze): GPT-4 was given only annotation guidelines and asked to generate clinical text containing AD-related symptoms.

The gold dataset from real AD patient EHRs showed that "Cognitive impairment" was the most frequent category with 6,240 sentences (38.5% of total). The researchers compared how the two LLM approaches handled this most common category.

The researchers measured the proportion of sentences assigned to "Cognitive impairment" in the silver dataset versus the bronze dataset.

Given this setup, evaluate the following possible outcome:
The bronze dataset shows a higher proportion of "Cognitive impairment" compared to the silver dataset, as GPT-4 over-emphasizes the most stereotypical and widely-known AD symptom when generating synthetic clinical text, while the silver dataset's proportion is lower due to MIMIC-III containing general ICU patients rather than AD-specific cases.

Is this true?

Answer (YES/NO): NO